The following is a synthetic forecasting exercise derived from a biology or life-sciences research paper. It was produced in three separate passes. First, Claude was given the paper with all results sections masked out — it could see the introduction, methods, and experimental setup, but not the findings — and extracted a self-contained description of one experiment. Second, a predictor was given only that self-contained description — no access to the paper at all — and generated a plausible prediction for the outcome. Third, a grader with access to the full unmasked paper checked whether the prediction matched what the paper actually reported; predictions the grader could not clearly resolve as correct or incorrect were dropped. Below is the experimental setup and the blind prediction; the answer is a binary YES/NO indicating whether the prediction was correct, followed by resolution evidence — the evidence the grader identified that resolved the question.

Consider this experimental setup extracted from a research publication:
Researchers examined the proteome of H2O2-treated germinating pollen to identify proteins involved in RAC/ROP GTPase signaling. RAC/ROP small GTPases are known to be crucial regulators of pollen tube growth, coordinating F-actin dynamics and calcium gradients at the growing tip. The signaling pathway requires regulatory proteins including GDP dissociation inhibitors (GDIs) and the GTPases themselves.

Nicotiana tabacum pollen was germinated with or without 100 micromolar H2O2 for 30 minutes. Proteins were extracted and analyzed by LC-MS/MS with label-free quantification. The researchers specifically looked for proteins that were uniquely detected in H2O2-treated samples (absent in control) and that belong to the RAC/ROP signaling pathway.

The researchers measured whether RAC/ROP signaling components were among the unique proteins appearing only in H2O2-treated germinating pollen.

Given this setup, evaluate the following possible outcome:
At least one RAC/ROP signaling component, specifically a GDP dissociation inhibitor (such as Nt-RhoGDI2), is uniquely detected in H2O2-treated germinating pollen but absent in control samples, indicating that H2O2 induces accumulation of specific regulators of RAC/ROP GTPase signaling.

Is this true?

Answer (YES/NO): YES